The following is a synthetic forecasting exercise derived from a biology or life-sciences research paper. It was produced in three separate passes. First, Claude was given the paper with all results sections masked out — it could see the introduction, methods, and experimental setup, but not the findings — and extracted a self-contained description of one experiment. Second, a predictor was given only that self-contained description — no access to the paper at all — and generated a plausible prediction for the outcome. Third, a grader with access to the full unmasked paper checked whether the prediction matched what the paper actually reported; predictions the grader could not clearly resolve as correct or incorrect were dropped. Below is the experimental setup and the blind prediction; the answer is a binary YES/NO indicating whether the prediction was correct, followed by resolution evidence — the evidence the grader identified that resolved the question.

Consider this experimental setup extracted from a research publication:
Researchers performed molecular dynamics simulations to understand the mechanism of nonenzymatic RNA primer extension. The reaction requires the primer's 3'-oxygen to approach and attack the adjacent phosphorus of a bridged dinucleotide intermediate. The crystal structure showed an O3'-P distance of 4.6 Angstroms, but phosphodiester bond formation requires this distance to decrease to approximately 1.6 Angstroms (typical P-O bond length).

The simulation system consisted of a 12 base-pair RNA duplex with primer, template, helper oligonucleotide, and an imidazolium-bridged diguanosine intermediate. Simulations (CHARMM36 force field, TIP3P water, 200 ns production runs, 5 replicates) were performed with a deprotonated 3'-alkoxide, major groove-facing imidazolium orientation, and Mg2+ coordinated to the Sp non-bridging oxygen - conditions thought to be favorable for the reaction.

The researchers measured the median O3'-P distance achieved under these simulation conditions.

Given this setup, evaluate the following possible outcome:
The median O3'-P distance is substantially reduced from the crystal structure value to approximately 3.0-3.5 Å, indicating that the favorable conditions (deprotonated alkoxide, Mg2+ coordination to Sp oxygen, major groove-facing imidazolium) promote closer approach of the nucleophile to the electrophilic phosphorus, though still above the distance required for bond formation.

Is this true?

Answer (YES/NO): NO